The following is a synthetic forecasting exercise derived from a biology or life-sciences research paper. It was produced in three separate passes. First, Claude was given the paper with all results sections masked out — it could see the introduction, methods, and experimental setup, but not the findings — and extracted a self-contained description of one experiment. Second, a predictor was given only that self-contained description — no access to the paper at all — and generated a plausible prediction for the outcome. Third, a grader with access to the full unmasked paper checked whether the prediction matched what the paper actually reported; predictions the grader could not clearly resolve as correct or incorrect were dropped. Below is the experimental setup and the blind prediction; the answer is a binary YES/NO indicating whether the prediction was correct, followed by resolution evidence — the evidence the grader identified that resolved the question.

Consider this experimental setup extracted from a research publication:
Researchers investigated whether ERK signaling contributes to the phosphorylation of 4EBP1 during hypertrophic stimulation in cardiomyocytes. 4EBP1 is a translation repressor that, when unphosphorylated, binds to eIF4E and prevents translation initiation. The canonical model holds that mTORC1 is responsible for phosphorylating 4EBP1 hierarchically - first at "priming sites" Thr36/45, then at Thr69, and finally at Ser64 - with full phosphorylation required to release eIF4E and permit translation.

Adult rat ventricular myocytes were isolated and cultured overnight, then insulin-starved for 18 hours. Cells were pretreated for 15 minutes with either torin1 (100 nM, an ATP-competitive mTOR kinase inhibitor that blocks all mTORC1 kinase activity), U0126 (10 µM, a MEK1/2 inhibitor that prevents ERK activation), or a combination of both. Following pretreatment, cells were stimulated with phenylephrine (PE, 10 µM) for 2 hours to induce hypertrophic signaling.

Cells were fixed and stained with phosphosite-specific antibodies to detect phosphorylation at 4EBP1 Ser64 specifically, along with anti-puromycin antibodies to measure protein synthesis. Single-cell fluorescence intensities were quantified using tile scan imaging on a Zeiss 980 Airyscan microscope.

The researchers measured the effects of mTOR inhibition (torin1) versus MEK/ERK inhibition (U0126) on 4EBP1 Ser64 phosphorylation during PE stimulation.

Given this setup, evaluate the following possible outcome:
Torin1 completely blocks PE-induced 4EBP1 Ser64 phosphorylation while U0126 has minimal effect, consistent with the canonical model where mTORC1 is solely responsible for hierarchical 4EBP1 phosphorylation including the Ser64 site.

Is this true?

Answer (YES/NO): NO